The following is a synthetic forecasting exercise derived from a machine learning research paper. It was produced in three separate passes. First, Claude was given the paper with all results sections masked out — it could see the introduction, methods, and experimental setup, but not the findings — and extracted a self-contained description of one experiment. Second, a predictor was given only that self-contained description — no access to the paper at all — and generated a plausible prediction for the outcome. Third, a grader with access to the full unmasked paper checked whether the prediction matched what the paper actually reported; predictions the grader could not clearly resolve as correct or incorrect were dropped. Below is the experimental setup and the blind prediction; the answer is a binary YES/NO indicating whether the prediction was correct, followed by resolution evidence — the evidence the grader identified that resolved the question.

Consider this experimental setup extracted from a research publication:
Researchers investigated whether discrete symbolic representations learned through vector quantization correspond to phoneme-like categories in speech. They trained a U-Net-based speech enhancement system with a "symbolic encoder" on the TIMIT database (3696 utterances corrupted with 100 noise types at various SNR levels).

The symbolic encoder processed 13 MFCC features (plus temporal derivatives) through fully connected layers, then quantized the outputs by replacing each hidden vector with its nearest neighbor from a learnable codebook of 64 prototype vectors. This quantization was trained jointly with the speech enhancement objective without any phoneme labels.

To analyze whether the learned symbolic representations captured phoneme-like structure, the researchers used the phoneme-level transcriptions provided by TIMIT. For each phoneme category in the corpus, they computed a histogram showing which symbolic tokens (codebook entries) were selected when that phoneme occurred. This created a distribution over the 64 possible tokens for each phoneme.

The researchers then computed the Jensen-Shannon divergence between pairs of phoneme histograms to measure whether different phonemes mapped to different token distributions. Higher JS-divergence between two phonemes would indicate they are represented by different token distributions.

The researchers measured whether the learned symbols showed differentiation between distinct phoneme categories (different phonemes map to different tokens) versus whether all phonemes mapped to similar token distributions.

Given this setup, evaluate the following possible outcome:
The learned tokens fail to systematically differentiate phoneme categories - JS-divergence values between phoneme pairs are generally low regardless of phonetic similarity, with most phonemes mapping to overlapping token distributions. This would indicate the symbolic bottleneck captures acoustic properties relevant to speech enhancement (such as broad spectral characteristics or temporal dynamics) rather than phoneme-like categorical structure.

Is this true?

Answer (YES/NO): NO